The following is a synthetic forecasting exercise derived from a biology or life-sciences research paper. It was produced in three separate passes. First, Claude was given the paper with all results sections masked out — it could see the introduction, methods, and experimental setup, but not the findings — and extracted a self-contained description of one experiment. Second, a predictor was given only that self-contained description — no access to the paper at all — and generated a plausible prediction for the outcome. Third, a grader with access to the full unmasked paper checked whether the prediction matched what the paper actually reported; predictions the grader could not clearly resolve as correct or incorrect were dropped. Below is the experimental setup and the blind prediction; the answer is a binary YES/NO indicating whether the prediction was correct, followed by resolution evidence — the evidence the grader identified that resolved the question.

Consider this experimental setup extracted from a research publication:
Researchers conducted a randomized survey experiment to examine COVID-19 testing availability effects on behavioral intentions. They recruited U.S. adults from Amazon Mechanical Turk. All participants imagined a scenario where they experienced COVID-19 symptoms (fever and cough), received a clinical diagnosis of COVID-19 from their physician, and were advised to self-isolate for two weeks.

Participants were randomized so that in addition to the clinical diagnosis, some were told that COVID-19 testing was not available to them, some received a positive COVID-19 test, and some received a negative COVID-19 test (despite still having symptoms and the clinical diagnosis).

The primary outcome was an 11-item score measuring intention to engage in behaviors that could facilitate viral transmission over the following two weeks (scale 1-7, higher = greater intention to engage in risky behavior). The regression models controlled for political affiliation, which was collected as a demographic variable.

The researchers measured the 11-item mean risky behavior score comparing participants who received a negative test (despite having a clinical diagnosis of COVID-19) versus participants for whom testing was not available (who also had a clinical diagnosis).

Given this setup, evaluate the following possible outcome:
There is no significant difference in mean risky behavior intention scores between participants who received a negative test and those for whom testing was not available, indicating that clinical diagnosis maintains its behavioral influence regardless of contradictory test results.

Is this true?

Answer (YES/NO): NO